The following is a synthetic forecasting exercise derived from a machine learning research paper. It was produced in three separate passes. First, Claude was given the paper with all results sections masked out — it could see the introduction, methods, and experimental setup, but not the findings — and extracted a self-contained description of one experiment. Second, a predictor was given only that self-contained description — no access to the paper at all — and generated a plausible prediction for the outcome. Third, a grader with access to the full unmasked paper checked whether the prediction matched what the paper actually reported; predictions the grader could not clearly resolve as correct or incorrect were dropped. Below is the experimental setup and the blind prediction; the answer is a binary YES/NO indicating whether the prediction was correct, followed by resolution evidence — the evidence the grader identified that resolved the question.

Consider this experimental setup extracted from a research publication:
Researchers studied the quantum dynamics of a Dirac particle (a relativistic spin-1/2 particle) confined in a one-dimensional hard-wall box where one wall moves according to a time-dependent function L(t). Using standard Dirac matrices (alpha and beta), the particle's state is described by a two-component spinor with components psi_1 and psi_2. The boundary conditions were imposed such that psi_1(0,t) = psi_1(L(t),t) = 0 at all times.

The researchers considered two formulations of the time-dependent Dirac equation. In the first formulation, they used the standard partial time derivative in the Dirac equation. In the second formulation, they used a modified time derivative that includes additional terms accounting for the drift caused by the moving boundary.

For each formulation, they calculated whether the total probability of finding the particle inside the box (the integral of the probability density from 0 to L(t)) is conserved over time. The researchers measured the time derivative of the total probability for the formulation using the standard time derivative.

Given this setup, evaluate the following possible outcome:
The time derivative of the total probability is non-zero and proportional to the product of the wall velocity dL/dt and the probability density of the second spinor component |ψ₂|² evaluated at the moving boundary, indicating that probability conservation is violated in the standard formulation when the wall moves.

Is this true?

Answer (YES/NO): YES